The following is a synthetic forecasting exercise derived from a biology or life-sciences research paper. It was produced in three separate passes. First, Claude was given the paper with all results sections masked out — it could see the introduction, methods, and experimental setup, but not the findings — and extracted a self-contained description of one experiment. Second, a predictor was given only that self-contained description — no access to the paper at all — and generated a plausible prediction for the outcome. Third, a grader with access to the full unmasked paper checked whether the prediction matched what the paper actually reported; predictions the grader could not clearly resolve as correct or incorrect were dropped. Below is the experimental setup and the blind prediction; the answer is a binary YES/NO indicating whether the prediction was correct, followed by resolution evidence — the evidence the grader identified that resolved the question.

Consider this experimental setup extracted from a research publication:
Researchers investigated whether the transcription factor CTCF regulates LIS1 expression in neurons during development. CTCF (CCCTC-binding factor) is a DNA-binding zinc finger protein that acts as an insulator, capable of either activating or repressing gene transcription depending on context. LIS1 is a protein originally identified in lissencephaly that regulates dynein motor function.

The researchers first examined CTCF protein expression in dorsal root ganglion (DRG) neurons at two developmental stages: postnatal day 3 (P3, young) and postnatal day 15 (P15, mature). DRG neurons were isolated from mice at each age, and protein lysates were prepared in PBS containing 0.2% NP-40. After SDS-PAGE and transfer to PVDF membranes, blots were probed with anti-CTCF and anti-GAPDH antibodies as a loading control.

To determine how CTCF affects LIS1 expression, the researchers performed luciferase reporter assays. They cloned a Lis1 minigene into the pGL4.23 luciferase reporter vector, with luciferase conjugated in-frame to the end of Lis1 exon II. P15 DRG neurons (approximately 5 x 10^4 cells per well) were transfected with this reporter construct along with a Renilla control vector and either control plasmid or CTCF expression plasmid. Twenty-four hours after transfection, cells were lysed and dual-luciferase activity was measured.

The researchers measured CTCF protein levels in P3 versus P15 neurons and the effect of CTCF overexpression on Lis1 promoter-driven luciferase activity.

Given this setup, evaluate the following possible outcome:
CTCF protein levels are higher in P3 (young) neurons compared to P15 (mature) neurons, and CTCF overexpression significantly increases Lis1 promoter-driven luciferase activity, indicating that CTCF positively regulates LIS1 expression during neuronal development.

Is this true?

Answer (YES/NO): NO